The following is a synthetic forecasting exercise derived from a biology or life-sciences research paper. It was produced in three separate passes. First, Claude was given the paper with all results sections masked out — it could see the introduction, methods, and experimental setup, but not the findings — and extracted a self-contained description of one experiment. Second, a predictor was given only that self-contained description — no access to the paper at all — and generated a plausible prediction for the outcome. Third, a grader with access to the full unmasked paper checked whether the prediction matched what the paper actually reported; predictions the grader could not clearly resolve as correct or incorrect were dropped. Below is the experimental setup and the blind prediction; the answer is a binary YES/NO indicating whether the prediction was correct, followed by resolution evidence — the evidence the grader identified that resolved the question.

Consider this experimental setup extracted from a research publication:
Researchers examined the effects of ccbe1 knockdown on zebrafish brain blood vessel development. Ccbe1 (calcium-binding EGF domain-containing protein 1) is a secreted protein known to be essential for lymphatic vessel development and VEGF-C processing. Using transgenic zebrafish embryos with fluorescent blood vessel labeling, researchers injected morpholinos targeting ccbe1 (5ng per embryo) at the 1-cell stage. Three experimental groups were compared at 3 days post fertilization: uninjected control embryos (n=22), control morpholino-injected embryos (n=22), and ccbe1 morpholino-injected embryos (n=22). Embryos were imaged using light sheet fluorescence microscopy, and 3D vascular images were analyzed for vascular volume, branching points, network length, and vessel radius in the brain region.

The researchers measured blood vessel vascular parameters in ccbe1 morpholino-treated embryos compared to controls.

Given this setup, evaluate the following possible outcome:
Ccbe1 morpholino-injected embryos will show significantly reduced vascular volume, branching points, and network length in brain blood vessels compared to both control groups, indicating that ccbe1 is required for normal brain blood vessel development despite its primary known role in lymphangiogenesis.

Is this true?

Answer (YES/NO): YES